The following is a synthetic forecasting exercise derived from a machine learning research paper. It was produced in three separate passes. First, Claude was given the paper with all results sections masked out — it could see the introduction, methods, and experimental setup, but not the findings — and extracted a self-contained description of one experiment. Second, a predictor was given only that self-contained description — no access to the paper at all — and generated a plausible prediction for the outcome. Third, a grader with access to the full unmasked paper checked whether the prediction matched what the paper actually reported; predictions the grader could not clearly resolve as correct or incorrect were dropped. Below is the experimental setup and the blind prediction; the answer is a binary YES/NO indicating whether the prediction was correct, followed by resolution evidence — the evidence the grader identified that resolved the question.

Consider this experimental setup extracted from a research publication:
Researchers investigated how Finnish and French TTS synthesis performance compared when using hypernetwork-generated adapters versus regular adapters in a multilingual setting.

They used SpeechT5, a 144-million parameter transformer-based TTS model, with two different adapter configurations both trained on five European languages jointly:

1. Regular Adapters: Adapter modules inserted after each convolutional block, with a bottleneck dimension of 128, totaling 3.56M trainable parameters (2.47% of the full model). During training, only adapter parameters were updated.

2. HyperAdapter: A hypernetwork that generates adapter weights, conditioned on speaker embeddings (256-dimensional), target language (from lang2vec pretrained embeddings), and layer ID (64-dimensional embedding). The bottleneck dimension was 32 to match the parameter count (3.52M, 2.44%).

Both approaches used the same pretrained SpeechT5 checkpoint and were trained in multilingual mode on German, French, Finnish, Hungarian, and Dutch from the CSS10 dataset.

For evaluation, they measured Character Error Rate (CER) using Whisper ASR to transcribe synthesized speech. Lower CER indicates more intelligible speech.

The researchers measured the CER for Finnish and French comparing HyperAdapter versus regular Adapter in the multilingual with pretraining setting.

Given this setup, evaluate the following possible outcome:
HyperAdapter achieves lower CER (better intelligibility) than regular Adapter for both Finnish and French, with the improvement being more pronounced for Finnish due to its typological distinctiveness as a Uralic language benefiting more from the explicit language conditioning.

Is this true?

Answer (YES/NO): NO